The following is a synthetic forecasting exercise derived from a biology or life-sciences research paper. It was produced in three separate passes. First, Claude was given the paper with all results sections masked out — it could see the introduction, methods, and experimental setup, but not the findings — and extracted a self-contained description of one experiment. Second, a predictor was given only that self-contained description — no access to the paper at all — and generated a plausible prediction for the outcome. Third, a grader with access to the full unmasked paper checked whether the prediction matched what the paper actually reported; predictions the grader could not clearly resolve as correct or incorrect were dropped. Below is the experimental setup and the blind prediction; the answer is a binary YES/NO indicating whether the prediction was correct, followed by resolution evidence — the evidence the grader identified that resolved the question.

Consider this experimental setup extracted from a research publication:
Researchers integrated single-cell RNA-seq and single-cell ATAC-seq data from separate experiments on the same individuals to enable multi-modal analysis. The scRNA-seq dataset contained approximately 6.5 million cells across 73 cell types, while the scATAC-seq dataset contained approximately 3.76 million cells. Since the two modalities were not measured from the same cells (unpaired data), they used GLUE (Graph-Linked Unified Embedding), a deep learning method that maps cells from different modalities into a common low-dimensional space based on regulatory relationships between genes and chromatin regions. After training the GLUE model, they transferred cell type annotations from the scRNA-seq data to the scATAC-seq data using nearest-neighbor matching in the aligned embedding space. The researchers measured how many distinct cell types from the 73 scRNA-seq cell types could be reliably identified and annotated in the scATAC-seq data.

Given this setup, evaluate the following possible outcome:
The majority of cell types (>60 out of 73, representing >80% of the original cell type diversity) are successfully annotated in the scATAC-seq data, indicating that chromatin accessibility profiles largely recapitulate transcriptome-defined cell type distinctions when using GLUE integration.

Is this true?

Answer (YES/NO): YES